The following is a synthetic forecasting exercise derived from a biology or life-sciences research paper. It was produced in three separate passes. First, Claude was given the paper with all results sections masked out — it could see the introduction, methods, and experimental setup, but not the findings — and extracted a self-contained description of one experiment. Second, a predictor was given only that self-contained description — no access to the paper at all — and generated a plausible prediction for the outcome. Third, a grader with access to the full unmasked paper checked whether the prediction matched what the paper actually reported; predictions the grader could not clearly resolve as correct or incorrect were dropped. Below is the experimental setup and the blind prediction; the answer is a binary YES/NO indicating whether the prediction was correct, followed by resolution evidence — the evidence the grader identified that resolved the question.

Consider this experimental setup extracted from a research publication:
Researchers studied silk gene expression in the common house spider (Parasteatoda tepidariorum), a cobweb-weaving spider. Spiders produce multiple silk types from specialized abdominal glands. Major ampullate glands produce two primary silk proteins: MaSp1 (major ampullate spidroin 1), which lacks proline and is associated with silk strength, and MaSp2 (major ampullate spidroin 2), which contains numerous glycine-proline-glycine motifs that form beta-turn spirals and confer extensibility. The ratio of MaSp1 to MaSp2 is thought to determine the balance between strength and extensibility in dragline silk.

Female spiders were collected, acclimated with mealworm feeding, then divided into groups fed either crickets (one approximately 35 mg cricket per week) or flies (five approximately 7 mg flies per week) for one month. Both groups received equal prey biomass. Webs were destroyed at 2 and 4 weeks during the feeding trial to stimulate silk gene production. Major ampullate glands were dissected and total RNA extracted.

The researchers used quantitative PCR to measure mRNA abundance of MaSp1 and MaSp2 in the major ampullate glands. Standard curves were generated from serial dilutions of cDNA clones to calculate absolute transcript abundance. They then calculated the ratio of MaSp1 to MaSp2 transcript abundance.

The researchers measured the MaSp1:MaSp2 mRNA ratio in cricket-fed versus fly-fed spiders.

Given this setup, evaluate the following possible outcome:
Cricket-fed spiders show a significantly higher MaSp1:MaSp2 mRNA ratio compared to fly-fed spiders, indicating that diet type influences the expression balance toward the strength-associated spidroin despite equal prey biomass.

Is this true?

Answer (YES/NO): NO